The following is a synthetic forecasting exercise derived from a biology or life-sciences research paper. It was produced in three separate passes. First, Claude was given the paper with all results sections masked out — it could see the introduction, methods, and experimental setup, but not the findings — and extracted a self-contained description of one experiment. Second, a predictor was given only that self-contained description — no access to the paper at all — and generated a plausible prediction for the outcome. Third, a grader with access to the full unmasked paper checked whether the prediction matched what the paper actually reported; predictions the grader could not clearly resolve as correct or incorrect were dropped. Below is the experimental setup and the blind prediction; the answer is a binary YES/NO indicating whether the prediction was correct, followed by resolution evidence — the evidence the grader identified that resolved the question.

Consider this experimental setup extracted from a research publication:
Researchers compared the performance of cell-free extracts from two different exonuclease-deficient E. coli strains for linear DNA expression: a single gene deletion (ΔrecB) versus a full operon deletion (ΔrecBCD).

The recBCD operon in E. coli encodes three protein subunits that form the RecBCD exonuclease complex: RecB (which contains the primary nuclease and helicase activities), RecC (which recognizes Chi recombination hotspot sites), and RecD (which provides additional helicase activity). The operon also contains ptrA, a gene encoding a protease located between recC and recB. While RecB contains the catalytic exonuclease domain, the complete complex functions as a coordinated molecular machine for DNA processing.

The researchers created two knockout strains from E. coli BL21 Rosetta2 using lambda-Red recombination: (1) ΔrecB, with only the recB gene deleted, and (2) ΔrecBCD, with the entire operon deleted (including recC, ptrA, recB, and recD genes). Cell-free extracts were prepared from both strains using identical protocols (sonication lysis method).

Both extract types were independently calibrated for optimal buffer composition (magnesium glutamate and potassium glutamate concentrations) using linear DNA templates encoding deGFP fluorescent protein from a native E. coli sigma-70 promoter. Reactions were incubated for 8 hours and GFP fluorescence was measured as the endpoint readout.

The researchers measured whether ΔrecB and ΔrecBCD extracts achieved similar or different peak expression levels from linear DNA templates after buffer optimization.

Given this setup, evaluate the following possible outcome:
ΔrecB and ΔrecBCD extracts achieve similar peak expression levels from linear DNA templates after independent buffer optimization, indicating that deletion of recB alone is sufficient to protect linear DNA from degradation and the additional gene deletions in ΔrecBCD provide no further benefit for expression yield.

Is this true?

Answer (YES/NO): NO